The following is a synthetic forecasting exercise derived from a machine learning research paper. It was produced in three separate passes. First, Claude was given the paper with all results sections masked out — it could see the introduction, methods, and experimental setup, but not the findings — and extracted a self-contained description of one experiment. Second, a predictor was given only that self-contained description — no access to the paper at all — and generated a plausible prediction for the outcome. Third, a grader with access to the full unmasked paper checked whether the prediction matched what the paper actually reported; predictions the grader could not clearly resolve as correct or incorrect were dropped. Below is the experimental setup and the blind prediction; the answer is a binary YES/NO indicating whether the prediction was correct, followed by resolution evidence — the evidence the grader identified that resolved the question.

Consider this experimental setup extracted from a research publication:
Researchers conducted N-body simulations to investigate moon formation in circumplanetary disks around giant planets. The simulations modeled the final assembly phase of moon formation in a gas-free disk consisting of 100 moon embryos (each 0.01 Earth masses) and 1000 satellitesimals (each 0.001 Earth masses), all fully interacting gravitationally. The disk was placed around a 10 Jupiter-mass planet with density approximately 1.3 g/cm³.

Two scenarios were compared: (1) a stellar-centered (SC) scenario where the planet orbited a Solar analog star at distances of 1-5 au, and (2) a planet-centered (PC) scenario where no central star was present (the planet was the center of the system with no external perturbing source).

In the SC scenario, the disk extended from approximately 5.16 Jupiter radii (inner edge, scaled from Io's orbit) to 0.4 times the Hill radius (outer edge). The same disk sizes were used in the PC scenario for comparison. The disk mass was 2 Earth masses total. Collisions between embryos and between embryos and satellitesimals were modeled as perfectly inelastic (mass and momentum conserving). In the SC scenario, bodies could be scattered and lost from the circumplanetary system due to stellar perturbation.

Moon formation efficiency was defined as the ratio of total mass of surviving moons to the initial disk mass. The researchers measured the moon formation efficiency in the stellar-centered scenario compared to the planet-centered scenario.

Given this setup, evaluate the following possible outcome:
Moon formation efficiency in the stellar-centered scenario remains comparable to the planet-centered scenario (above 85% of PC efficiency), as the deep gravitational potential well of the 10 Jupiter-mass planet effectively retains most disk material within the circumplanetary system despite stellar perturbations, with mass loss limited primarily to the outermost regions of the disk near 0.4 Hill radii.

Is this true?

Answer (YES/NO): NO